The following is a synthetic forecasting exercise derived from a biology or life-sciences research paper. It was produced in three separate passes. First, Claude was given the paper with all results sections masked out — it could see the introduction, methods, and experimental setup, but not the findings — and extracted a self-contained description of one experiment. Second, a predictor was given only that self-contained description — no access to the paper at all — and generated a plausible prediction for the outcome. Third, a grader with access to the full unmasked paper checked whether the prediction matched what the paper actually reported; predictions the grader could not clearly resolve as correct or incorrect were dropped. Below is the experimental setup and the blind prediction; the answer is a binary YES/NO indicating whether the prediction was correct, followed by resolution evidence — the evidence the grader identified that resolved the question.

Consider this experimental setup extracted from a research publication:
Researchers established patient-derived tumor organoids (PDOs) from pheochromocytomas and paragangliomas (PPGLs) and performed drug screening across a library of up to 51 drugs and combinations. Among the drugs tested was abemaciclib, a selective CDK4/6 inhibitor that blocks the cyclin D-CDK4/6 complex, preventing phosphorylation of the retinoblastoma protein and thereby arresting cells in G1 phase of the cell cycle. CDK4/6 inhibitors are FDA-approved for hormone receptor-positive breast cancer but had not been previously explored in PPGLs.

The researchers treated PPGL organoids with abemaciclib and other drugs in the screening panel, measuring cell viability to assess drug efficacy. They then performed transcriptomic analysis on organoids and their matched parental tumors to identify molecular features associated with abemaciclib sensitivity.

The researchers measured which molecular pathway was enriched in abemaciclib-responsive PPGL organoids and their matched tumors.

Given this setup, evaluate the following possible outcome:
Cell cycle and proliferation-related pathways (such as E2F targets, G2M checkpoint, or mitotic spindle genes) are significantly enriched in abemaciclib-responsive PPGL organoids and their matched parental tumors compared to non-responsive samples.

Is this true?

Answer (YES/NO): YES